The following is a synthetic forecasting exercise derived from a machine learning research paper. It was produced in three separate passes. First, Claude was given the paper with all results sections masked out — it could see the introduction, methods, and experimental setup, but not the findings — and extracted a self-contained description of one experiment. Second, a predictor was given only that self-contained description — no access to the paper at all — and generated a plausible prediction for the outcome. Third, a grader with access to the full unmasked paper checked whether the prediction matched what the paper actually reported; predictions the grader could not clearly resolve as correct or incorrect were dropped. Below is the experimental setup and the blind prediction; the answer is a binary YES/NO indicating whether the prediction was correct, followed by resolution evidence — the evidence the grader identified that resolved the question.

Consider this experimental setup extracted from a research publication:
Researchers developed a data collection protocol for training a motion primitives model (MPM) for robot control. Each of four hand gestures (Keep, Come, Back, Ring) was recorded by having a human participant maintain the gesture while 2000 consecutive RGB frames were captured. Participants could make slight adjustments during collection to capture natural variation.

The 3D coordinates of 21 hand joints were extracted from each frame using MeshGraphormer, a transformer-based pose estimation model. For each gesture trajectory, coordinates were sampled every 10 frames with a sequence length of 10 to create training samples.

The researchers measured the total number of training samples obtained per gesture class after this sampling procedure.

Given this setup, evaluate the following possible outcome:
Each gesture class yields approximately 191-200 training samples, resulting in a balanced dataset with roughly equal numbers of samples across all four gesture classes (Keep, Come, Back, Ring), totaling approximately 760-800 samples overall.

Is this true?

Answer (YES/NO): NO